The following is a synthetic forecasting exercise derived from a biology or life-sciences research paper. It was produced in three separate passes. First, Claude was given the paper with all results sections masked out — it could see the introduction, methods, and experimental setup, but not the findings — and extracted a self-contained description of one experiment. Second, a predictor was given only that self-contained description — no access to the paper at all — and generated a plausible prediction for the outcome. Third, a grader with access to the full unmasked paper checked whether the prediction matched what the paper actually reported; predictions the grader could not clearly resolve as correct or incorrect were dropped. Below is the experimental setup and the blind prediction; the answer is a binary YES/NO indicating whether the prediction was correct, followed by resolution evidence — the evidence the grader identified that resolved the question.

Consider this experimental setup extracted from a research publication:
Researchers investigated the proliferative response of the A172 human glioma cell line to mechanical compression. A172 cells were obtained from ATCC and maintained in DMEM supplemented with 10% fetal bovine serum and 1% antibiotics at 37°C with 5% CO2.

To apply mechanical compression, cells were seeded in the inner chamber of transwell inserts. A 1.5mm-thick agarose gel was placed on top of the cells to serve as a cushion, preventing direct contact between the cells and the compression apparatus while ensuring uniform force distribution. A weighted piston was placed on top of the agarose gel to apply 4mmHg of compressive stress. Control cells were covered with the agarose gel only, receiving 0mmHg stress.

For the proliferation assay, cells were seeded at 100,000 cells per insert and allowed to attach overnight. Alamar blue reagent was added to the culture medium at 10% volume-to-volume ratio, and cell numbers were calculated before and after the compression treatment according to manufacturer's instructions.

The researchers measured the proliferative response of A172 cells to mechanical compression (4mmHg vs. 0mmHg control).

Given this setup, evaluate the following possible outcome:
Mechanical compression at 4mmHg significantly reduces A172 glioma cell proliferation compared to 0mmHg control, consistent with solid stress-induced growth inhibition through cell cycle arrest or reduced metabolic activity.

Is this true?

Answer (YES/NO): NO